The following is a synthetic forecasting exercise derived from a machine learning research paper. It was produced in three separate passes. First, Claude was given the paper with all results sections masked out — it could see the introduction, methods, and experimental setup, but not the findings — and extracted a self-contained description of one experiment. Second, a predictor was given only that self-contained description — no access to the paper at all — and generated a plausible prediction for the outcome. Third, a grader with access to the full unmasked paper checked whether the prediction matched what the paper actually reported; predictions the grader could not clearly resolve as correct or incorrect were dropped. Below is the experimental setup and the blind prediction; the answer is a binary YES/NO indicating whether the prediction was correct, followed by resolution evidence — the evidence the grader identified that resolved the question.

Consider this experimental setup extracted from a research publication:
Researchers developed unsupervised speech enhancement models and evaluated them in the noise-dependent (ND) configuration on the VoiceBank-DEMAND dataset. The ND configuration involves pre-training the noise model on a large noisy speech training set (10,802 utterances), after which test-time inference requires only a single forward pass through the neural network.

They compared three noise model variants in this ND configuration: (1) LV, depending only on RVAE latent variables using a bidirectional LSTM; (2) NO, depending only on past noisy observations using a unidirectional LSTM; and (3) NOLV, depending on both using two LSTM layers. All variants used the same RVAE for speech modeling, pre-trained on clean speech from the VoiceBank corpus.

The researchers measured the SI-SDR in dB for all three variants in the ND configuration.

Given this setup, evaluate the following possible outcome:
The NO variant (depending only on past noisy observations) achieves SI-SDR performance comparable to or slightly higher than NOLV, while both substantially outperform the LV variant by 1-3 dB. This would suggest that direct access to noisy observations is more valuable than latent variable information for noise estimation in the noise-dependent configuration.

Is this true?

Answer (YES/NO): NO